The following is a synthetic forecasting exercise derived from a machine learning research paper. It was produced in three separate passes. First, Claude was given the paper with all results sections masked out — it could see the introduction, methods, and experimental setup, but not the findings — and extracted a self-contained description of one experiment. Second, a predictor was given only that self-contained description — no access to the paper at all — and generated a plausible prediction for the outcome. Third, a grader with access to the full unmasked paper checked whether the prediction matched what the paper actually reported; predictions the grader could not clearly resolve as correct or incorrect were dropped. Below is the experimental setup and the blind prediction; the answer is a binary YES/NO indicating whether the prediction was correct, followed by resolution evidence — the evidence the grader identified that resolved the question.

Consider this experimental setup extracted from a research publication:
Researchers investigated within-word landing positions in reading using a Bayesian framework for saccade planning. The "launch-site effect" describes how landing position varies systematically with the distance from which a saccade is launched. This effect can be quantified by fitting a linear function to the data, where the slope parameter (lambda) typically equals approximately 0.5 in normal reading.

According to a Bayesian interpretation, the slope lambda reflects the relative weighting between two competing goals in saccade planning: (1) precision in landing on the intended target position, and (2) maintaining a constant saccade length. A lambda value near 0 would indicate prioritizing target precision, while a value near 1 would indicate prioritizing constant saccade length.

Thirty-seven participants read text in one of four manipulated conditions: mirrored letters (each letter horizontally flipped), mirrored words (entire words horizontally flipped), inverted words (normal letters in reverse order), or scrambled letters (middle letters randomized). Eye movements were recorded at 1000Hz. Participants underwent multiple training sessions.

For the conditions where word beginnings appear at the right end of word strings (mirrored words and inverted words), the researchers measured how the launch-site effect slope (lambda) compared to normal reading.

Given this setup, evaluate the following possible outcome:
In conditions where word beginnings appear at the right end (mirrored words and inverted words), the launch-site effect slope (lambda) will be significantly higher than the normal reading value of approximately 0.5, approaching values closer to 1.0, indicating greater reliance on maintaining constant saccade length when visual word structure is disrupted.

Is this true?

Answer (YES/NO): NO